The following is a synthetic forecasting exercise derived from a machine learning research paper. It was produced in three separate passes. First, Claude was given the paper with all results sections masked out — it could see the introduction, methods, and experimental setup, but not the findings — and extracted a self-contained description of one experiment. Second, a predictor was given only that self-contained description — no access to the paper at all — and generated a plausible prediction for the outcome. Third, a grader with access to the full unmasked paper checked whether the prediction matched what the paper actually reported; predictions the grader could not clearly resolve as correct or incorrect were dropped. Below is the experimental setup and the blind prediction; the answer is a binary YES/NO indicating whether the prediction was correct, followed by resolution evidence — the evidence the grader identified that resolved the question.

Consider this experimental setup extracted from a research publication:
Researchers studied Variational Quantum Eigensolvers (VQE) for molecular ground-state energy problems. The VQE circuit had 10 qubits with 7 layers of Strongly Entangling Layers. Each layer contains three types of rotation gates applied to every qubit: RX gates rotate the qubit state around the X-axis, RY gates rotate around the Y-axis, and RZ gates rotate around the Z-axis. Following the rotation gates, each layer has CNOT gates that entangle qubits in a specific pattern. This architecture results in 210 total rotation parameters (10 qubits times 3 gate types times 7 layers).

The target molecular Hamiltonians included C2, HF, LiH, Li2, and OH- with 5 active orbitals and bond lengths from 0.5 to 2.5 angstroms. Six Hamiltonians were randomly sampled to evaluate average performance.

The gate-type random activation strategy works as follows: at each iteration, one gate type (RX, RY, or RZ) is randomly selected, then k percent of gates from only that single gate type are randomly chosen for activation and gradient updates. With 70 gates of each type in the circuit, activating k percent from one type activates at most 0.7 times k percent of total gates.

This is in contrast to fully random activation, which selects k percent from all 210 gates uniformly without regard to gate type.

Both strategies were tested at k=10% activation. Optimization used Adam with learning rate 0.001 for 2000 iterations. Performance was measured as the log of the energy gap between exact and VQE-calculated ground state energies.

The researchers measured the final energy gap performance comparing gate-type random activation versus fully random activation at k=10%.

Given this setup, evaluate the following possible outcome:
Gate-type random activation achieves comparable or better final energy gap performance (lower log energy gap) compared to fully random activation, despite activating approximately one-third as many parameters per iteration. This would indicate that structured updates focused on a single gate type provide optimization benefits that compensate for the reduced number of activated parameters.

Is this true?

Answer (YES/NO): YES